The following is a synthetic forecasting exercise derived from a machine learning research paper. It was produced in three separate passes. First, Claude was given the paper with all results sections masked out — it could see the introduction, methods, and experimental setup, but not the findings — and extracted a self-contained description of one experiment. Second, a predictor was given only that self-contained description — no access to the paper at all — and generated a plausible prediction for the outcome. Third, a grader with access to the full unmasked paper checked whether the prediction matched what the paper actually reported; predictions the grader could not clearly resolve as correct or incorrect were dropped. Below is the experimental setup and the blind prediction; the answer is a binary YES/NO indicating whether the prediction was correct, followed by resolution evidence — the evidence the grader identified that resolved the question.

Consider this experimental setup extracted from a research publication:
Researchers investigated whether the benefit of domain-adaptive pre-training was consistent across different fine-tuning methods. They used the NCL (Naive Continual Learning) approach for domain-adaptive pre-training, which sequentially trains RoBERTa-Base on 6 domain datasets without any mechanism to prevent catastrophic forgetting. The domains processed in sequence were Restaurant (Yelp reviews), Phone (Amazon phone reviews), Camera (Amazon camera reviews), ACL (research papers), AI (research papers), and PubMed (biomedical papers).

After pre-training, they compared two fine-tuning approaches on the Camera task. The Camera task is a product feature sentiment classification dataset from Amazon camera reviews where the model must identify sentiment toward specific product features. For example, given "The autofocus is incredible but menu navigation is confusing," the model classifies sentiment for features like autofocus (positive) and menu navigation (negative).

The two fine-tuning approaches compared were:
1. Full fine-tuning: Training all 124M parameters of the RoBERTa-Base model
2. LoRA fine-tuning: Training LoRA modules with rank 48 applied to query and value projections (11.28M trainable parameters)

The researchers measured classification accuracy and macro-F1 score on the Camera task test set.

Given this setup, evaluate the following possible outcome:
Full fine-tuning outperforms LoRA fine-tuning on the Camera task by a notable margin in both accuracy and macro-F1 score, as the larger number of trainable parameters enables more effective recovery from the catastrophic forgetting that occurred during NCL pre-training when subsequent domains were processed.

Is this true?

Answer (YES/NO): NO